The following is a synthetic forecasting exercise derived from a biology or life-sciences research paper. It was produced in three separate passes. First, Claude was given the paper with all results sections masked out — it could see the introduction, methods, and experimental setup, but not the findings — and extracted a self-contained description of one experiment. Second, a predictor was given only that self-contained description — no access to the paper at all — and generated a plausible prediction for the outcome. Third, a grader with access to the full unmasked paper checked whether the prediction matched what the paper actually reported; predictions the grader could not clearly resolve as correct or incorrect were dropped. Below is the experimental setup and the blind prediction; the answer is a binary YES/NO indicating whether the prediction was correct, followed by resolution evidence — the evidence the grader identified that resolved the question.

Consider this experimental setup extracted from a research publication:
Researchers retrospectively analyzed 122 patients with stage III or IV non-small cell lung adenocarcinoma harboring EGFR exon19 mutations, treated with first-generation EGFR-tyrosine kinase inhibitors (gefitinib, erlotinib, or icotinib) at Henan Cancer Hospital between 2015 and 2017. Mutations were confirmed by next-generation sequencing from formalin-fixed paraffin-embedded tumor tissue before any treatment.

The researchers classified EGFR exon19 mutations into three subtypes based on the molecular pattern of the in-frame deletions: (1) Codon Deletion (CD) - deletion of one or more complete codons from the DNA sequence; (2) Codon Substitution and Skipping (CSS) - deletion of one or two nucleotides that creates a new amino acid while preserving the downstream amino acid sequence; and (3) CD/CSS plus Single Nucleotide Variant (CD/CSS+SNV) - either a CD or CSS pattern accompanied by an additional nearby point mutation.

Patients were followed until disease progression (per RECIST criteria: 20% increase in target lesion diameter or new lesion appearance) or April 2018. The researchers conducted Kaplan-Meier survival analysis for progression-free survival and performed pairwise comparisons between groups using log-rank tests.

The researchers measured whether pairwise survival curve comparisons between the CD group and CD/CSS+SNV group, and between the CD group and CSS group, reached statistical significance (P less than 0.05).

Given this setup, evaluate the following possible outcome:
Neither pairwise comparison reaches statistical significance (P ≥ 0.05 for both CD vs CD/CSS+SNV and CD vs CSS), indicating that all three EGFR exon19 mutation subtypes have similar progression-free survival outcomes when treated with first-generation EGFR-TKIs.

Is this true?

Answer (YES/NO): NO